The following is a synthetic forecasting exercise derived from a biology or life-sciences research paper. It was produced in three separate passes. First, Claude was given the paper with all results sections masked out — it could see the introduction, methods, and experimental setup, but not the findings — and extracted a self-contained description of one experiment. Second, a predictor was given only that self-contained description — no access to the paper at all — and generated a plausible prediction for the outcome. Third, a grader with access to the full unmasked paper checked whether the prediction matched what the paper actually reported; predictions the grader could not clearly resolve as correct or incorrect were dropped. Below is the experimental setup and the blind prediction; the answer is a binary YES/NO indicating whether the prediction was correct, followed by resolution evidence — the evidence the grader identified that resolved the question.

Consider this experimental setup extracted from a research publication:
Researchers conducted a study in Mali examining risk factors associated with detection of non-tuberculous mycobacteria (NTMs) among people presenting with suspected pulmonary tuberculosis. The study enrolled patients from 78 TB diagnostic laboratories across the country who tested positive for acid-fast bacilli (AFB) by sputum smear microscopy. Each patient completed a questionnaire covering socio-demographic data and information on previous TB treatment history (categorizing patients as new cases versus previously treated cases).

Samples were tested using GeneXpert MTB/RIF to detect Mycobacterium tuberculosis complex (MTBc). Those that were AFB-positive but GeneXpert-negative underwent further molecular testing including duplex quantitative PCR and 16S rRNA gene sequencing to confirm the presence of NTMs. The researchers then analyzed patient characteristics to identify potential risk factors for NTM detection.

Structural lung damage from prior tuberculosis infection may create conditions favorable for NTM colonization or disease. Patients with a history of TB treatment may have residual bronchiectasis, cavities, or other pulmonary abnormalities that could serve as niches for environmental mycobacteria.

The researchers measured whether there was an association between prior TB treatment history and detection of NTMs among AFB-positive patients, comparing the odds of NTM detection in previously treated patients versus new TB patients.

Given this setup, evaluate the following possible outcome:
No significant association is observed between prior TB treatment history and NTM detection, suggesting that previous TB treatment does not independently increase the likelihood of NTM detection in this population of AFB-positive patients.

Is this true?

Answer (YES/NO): NO